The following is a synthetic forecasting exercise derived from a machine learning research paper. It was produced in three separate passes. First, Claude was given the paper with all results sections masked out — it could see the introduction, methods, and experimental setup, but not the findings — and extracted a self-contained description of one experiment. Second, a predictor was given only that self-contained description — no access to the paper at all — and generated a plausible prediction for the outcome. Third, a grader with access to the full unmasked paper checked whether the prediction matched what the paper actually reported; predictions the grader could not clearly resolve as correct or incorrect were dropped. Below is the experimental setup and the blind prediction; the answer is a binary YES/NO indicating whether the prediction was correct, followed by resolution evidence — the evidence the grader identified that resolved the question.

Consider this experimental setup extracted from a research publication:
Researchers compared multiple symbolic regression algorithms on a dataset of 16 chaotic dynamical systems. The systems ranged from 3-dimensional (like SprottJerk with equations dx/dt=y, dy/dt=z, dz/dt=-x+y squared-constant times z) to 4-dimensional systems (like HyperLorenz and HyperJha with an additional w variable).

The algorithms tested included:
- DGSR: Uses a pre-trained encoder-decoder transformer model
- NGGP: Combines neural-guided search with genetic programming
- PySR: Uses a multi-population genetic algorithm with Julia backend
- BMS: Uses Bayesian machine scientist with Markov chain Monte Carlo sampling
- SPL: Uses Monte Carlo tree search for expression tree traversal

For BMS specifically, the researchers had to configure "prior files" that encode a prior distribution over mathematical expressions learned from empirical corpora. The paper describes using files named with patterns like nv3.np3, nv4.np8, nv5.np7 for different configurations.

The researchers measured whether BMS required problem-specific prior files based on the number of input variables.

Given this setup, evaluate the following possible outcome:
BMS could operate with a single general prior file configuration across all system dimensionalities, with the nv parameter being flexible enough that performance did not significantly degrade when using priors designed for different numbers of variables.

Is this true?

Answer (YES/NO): NO